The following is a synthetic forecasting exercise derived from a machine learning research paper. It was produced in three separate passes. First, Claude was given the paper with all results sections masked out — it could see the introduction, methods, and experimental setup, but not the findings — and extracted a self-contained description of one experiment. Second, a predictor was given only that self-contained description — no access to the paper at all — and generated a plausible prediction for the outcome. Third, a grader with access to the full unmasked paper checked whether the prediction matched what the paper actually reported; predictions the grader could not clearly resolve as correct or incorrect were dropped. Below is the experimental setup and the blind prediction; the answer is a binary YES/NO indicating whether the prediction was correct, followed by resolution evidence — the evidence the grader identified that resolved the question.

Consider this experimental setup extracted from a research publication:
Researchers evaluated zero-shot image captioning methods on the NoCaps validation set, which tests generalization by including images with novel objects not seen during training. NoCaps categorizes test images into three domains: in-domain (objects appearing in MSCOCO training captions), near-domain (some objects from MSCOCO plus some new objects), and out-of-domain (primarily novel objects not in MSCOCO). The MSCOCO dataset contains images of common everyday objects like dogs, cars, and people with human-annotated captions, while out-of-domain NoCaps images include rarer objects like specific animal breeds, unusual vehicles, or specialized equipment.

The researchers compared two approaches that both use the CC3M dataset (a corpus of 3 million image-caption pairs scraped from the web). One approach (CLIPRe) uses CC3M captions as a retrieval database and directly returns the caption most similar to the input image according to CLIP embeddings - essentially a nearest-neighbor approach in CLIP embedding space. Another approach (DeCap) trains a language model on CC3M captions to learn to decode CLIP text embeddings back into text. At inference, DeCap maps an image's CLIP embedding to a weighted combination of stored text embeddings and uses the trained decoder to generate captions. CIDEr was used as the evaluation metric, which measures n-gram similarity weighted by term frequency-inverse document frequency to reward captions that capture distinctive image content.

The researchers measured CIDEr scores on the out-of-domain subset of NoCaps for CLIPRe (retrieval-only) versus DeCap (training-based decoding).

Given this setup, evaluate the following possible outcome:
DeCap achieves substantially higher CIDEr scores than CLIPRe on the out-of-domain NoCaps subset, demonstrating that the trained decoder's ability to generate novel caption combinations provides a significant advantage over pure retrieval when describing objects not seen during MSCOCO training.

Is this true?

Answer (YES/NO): YES